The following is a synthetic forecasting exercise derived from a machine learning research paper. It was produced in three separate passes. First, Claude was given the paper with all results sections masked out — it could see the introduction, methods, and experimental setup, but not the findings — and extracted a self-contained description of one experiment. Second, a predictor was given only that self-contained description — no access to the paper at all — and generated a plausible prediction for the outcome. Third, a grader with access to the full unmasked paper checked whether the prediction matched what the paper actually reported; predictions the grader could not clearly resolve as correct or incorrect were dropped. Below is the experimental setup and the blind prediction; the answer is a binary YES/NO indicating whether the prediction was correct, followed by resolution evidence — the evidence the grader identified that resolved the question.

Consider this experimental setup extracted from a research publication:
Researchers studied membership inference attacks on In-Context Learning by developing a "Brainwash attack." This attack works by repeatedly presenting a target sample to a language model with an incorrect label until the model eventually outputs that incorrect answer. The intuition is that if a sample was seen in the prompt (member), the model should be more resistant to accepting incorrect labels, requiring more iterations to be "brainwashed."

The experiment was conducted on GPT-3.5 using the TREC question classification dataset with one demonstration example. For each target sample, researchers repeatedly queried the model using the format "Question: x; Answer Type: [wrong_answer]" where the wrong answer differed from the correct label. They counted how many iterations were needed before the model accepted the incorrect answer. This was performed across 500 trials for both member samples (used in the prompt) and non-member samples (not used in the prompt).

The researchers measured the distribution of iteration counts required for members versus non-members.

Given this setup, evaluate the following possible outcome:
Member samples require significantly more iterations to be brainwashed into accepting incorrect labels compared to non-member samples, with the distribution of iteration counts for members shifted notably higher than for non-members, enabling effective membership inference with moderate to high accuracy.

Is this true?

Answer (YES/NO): YES